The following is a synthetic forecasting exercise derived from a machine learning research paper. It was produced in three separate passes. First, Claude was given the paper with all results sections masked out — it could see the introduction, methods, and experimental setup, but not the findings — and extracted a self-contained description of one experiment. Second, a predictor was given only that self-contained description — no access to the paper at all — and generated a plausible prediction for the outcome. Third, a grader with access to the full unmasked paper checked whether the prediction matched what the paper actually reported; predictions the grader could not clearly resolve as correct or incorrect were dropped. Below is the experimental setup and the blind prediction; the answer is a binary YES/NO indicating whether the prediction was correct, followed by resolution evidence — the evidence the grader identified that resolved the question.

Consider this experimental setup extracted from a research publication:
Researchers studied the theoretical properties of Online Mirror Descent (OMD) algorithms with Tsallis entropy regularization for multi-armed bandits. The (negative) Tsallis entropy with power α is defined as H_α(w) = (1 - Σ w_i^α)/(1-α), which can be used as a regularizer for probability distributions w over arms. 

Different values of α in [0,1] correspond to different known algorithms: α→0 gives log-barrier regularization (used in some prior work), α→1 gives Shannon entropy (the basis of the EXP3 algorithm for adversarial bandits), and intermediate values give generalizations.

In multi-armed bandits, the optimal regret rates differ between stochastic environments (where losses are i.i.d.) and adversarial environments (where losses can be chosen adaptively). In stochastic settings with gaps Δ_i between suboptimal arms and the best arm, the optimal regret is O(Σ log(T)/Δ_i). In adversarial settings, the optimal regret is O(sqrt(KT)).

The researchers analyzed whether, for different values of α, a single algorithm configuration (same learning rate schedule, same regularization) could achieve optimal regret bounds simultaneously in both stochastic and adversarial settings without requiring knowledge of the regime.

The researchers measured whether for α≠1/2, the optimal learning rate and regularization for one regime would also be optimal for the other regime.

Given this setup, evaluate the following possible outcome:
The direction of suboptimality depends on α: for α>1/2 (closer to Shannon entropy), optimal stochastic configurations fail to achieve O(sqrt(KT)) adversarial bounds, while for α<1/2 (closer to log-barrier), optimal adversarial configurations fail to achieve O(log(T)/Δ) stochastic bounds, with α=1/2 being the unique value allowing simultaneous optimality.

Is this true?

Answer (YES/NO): NO